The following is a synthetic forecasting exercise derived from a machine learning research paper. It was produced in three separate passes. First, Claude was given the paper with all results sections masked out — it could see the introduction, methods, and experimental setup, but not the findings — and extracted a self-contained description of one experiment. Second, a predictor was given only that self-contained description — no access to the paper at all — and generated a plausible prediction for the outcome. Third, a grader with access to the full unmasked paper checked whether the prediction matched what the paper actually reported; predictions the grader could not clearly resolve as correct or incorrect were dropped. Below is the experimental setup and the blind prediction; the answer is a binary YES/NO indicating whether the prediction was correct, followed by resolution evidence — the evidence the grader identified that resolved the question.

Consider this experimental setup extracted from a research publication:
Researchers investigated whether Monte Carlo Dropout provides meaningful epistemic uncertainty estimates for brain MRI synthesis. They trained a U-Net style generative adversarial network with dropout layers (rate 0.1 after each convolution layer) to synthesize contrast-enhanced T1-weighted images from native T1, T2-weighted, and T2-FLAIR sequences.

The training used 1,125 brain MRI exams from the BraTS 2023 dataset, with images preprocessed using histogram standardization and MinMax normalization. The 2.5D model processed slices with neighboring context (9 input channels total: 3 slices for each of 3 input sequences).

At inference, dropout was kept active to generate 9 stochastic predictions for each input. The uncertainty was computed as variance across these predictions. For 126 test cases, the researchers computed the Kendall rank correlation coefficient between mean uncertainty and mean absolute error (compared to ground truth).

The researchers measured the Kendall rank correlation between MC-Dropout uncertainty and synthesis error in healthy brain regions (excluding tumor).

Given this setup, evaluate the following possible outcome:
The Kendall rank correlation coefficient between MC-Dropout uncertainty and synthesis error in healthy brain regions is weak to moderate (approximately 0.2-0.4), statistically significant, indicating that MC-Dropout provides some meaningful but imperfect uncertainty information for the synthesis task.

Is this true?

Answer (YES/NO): NO